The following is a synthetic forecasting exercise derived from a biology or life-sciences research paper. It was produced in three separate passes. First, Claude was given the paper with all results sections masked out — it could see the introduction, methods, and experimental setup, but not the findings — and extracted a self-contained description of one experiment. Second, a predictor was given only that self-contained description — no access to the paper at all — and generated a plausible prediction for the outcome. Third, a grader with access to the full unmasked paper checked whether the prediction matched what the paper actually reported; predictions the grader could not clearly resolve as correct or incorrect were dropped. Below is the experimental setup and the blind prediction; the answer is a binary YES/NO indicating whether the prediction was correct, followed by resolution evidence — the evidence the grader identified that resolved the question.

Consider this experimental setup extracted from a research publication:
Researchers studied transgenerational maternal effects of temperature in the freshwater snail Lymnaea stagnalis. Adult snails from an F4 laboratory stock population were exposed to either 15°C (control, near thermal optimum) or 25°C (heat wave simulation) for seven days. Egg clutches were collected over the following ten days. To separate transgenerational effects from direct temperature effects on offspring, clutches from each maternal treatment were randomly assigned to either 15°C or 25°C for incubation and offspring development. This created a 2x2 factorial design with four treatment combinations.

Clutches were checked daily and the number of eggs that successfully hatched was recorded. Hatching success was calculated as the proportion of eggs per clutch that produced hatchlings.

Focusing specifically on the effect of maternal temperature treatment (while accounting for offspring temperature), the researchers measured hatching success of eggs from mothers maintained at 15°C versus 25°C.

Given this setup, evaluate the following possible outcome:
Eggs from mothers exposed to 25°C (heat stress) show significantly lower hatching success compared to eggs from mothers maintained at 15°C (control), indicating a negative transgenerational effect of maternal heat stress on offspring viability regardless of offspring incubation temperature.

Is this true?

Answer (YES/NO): NO